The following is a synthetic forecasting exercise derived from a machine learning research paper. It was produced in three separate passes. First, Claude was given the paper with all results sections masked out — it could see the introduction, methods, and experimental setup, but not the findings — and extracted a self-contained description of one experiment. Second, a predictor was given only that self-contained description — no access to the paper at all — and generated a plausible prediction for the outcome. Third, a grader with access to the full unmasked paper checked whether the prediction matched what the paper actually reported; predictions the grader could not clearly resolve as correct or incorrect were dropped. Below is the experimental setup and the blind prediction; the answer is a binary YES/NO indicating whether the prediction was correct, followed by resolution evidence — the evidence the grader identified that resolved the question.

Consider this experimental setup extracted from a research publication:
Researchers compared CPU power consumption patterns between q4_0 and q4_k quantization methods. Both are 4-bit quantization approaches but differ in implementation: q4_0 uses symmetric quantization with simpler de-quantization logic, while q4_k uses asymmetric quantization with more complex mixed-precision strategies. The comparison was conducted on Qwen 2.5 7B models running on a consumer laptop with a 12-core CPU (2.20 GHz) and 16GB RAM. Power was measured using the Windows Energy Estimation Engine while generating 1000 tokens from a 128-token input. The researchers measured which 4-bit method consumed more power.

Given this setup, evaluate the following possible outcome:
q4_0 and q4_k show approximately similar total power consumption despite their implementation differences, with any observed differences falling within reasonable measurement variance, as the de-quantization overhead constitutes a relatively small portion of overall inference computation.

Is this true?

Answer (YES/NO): NO